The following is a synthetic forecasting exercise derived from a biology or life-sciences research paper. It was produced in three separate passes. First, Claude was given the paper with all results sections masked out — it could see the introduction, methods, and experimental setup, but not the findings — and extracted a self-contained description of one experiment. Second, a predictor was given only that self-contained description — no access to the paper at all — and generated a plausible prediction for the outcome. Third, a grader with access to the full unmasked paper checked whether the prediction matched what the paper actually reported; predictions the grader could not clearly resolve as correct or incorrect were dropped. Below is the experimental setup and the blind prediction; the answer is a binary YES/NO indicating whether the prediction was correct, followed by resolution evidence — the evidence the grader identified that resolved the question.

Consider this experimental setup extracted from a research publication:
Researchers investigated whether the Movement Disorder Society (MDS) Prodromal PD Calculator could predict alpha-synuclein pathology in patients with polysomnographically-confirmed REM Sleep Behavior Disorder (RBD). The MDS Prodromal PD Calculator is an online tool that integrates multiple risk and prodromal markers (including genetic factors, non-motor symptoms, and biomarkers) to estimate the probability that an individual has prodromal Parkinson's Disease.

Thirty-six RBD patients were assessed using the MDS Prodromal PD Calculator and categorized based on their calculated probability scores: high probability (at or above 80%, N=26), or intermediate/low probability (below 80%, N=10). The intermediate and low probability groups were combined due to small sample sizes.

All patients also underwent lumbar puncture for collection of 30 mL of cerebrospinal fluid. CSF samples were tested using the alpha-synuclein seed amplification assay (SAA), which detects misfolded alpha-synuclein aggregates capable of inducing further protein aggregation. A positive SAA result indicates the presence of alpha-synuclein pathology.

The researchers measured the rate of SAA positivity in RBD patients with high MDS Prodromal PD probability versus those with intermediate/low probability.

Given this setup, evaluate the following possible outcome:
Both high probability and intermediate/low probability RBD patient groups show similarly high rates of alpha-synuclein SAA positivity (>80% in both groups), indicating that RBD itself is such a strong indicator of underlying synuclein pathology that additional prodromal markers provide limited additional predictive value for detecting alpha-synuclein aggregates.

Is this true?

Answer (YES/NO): NO